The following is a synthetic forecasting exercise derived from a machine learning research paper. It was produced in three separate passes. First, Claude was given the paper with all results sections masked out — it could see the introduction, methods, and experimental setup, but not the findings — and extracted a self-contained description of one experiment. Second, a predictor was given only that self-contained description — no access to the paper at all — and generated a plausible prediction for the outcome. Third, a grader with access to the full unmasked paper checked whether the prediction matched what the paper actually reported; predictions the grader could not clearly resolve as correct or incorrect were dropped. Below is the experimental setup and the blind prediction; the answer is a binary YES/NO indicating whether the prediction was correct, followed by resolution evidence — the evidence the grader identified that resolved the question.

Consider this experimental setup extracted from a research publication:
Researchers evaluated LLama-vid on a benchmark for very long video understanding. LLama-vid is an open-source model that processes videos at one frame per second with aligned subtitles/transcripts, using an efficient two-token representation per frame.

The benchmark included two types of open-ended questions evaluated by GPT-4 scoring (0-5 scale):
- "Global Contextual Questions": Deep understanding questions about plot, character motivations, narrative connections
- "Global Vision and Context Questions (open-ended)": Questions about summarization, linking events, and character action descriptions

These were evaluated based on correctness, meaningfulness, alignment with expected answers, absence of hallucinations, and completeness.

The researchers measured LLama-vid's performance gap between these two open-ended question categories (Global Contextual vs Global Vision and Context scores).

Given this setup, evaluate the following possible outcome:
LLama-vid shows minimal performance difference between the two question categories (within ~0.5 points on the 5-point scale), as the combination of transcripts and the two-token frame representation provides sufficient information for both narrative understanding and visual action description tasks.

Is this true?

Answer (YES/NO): YES